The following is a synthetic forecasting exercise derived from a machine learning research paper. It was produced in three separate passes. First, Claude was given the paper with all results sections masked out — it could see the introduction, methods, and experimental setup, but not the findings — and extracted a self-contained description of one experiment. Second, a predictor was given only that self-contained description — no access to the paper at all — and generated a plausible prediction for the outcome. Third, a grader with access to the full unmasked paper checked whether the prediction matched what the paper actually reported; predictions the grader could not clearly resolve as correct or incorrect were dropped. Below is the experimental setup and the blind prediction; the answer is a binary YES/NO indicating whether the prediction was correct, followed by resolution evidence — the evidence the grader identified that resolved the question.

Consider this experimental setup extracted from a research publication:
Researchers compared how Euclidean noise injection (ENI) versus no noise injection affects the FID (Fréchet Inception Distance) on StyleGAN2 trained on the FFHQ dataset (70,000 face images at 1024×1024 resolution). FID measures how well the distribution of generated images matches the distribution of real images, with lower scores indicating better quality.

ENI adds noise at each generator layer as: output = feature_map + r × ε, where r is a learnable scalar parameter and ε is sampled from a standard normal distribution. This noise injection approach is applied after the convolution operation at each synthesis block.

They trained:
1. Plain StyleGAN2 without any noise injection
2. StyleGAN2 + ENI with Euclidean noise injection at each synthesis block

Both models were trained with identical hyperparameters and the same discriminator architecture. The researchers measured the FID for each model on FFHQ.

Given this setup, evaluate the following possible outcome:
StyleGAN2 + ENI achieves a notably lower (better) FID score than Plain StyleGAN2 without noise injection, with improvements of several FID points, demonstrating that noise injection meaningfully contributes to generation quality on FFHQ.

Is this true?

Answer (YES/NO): NO